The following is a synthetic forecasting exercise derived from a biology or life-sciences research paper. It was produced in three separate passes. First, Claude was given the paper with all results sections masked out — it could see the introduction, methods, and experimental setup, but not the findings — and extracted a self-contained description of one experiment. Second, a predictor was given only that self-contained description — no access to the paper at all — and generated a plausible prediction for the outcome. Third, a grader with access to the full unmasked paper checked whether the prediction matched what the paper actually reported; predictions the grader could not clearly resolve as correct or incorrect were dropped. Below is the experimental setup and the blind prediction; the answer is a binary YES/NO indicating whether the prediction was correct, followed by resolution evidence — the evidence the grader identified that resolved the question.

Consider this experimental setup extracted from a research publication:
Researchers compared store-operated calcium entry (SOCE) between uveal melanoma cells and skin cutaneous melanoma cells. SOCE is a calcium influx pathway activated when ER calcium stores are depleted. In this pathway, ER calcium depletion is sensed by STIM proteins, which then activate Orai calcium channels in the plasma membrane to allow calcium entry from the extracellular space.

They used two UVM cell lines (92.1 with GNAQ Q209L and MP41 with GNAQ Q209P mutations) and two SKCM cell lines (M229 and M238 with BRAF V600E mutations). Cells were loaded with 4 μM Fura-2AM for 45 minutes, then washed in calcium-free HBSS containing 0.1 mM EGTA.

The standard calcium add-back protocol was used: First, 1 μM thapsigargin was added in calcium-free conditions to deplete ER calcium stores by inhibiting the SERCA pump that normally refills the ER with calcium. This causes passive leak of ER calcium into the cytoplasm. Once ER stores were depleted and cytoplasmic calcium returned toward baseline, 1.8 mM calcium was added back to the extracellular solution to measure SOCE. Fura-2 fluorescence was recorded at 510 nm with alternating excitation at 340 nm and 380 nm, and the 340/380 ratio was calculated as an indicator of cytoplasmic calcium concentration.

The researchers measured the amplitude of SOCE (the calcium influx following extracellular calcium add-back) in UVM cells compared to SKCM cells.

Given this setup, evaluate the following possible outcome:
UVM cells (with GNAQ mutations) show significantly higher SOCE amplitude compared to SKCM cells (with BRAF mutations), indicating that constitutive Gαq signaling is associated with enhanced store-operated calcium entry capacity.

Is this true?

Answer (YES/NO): NO